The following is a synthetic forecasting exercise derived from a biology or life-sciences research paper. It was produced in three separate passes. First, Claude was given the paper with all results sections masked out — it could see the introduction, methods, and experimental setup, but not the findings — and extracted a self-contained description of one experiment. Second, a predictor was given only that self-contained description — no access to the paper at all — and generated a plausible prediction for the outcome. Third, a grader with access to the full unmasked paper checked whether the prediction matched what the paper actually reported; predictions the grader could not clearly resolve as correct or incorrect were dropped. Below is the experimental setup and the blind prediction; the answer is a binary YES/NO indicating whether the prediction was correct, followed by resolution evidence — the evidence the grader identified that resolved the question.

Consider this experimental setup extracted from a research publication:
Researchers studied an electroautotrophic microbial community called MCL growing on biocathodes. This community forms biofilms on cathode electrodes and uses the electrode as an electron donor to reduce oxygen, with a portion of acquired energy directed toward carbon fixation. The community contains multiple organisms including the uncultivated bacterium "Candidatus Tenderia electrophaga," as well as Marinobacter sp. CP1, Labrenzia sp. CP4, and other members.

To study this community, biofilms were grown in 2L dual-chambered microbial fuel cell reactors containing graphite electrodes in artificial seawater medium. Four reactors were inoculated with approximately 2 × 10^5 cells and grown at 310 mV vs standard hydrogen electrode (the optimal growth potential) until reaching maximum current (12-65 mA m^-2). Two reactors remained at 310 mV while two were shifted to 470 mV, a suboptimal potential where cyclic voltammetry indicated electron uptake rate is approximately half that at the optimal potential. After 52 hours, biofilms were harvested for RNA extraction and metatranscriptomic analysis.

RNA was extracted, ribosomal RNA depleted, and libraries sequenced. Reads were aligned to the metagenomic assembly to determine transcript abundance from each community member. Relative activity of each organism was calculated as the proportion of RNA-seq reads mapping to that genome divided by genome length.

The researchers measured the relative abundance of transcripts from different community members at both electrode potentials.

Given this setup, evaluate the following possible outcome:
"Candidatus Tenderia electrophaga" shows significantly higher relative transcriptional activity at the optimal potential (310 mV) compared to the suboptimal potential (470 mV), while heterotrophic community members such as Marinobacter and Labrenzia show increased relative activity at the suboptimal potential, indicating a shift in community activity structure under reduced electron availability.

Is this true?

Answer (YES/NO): NO